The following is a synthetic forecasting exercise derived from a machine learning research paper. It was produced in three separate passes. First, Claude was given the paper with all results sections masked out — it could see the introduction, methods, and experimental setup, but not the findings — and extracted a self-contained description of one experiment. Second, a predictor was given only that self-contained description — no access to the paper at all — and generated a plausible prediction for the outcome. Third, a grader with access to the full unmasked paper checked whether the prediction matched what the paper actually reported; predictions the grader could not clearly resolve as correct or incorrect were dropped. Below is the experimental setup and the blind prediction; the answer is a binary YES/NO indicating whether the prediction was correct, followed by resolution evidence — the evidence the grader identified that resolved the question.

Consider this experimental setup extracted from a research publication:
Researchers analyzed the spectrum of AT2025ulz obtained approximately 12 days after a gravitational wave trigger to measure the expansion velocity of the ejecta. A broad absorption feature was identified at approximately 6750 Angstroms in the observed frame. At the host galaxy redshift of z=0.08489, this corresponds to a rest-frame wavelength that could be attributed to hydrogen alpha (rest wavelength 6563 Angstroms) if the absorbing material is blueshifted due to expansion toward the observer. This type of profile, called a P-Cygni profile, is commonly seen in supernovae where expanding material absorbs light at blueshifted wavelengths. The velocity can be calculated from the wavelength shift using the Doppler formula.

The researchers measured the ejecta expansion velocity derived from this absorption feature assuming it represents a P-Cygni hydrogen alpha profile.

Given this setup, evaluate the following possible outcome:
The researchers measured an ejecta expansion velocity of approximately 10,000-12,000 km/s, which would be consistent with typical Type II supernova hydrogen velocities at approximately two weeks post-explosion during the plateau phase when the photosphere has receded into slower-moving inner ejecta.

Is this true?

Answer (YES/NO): NO